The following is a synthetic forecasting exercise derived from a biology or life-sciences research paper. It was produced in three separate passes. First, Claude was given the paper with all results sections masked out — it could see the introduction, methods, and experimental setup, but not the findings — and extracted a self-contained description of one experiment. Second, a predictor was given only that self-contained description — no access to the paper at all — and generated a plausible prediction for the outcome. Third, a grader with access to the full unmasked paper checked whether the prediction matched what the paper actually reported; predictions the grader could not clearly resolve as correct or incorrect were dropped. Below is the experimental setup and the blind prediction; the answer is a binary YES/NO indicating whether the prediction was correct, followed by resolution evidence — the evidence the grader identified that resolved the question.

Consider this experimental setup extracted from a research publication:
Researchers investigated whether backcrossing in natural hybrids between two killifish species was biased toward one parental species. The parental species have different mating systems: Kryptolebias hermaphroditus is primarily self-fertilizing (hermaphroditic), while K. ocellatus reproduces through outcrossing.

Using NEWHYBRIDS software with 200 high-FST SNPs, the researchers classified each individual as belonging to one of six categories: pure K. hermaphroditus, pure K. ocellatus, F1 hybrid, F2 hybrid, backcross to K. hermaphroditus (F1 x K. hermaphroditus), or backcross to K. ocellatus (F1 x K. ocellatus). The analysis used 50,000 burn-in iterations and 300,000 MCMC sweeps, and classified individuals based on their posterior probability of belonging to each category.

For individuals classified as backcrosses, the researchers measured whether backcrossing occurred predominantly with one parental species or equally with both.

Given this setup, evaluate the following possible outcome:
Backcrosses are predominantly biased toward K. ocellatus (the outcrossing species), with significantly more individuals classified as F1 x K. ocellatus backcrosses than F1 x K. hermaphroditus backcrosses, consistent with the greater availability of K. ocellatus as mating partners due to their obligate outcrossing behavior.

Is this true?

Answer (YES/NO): YES